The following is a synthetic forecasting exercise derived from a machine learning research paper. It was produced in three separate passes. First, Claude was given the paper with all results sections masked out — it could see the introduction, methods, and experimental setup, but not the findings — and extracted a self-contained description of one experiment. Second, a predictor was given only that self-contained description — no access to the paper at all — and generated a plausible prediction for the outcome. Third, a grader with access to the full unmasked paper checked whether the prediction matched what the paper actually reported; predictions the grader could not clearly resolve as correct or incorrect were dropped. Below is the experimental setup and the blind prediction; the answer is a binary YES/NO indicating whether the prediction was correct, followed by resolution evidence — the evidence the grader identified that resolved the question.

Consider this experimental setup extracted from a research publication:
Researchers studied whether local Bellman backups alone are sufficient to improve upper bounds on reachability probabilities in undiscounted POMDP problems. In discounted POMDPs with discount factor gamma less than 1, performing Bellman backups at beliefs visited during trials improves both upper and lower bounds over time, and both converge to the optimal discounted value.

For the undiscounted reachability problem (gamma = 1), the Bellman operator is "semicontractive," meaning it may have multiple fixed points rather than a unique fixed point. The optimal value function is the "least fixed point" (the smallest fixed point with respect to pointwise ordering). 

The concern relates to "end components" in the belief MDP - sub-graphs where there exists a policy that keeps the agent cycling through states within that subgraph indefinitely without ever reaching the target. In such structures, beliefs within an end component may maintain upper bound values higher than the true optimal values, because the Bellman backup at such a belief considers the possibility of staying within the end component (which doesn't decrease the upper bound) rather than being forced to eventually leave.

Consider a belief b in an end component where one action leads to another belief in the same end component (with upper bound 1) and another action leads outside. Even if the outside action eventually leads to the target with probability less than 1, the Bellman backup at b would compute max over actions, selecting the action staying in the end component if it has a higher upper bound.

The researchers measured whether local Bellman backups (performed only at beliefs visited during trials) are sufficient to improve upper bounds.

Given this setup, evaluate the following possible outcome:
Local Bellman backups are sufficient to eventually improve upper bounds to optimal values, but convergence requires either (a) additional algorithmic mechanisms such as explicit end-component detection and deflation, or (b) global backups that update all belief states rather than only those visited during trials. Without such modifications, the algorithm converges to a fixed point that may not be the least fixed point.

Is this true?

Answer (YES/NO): NO